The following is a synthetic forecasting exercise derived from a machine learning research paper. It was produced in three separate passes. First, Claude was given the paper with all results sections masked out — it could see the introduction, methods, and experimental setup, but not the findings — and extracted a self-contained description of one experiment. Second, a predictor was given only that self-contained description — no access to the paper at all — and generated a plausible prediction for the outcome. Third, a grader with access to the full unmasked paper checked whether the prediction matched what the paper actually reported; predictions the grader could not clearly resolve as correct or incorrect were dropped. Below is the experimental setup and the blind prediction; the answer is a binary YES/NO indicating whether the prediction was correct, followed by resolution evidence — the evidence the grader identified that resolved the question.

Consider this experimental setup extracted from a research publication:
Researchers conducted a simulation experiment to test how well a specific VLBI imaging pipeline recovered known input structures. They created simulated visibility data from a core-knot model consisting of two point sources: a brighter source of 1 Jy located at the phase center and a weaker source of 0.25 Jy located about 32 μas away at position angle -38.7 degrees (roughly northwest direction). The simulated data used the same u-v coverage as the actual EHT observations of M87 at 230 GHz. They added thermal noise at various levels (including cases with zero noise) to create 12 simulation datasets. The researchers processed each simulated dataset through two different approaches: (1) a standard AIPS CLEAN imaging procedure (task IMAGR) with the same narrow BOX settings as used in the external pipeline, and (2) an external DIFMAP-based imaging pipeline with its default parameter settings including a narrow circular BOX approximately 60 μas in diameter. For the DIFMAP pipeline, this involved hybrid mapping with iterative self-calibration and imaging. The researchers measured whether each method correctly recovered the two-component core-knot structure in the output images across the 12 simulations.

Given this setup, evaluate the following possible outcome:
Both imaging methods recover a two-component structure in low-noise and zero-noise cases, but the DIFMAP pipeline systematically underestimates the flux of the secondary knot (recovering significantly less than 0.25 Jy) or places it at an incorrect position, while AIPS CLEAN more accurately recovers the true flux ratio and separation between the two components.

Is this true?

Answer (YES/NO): NO